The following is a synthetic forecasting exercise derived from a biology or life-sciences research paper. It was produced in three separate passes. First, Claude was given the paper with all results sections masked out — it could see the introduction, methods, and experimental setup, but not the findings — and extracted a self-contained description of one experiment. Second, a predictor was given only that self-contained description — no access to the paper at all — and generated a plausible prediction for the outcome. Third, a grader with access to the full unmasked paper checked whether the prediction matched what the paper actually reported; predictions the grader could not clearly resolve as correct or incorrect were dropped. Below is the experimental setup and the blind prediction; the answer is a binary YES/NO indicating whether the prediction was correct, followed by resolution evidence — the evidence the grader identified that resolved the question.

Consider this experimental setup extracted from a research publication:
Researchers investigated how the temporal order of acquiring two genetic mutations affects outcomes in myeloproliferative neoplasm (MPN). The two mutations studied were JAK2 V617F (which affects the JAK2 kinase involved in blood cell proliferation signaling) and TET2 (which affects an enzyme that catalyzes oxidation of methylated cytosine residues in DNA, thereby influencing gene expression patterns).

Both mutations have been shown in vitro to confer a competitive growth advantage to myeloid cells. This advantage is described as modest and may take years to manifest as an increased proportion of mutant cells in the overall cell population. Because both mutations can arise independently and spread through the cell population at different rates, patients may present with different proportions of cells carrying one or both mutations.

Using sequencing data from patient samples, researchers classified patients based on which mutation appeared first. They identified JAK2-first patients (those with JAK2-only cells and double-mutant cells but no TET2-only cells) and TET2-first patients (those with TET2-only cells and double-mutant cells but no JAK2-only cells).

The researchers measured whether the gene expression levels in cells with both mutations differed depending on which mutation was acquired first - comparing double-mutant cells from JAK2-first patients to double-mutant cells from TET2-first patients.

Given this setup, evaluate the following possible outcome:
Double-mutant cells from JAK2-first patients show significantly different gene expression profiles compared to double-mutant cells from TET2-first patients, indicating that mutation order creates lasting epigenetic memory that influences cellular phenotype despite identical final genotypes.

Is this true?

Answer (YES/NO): YES